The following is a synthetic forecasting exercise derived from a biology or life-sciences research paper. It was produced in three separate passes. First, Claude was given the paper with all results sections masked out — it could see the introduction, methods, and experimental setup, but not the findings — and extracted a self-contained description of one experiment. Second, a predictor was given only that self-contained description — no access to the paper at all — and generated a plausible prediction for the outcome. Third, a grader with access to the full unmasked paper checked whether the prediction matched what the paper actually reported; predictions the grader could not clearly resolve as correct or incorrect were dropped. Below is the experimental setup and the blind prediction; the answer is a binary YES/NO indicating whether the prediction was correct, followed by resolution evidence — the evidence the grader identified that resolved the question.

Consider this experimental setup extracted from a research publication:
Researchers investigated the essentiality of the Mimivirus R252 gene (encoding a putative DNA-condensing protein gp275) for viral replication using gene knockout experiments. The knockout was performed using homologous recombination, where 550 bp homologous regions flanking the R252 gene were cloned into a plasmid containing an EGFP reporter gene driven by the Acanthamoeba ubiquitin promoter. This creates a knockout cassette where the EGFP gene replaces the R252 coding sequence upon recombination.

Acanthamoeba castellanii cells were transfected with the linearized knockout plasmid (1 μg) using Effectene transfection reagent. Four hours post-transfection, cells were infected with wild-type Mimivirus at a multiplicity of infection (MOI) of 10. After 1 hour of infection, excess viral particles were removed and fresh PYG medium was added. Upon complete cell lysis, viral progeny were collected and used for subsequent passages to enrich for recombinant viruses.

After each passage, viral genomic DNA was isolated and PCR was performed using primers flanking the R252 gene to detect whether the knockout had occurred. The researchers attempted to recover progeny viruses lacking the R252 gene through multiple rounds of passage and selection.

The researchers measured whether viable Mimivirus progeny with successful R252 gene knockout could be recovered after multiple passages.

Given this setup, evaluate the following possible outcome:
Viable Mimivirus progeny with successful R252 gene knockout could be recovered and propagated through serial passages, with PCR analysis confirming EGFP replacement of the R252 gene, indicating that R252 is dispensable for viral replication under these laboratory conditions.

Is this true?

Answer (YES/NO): NO